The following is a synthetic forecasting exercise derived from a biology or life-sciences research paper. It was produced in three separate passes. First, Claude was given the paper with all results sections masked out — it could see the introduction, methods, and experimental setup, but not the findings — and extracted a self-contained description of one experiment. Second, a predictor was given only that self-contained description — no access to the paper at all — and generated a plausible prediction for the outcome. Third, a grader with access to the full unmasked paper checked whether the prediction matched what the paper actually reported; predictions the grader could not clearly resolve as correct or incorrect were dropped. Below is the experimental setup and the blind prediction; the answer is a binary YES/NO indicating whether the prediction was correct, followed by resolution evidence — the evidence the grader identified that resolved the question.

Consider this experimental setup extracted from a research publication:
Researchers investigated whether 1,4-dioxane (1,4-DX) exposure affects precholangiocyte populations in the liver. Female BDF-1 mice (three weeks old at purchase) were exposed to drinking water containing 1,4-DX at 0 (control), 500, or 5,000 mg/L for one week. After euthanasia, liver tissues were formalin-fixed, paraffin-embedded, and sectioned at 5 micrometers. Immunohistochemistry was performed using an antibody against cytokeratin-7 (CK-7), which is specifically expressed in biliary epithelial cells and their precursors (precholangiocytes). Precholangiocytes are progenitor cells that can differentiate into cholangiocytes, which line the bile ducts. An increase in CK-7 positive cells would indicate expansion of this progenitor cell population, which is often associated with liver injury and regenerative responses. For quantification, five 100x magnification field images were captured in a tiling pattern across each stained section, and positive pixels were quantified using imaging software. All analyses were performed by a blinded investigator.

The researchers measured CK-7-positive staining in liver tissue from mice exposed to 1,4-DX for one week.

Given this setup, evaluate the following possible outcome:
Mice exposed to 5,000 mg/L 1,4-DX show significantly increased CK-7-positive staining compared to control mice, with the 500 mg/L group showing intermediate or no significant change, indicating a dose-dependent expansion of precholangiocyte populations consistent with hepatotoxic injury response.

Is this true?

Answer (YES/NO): NO